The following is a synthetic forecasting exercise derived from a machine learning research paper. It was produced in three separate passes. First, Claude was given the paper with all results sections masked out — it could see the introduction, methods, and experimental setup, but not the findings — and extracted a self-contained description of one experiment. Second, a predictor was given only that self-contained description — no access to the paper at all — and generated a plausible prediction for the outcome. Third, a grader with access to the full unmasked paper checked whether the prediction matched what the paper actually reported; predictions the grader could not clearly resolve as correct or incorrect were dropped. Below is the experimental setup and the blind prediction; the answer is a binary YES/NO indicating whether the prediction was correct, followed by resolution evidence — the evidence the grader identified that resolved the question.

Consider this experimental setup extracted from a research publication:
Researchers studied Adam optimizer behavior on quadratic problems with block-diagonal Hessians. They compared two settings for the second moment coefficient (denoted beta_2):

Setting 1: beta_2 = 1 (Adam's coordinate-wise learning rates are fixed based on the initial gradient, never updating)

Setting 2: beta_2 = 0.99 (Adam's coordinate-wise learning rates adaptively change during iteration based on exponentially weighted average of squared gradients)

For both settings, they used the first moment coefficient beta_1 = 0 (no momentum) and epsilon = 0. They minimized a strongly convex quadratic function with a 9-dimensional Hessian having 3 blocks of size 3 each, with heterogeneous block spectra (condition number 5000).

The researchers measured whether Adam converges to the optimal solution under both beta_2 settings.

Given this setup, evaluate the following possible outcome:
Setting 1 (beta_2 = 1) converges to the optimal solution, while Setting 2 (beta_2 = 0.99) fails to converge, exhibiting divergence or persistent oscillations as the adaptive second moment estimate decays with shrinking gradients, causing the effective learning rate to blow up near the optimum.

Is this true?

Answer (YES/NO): YES